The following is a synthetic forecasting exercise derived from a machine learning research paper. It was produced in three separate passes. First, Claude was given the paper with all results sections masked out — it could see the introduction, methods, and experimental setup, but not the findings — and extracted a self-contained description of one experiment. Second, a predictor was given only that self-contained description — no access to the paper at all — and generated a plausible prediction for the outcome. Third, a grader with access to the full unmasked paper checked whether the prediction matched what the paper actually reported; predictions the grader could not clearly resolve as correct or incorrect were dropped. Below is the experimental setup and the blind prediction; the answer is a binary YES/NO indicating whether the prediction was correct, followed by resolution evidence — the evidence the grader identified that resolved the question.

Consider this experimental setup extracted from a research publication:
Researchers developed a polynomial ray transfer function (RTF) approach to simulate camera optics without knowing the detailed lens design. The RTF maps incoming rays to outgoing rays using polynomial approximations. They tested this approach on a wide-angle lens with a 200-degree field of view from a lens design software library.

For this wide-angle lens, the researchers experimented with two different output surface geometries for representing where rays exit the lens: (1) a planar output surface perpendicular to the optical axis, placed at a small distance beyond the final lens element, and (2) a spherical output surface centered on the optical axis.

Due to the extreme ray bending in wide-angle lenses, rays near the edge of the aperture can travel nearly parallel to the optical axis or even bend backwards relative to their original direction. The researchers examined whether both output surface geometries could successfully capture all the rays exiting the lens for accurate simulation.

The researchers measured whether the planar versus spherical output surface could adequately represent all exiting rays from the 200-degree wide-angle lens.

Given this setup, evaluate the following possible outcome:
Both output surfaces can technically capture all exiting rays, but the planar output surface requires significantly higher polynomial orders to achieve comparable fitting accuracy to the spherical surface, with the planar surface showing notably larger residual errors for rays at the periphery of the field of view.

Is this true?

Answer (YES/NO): NO